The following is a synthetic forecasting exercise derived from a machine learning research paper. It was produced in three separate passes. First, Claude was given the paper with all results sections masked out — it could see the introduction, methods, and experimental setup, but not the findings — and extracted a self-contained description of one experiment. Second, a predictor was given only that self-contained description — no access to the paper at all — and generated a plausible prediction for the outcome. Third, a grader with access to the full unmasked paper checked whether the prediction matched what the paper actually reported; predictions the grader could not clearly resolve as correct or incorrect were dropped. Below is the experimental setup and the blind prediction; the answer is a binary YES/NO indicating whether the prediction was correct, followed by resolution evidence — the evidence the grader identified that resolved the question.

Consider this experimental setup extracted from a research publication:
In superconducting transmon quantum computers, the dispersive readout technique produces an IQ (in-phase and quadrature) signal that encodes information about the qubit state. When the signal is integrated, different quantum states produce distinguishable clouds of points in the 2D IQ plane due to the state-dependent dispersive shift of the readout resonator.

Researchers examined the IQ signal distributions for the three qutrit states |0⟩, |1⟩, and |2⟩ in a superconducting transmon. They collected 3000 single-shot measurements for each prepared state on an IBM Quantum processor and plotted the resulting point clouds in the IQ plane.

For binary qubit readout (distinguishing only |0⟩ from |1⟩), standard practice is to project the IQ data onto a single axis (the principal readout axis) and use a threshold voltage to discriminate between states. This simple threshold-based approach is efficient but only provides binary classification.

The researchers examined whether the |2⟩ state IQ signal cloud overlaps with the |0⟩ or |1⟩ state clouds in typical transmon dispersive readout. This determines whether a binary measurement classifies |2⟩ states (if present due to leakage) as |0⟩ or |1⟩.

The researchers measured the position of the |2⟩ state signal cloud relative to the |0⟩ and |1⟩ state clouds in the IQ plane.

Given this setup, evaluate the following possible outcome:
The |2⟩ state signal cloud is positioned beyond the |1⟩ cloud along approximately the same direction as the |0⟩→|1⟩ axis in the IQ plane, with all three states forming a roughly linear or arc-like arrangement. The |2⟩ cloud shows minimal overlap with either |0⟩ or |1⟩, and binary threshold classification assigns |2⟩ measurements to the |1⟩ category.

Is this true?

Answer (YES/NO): NO